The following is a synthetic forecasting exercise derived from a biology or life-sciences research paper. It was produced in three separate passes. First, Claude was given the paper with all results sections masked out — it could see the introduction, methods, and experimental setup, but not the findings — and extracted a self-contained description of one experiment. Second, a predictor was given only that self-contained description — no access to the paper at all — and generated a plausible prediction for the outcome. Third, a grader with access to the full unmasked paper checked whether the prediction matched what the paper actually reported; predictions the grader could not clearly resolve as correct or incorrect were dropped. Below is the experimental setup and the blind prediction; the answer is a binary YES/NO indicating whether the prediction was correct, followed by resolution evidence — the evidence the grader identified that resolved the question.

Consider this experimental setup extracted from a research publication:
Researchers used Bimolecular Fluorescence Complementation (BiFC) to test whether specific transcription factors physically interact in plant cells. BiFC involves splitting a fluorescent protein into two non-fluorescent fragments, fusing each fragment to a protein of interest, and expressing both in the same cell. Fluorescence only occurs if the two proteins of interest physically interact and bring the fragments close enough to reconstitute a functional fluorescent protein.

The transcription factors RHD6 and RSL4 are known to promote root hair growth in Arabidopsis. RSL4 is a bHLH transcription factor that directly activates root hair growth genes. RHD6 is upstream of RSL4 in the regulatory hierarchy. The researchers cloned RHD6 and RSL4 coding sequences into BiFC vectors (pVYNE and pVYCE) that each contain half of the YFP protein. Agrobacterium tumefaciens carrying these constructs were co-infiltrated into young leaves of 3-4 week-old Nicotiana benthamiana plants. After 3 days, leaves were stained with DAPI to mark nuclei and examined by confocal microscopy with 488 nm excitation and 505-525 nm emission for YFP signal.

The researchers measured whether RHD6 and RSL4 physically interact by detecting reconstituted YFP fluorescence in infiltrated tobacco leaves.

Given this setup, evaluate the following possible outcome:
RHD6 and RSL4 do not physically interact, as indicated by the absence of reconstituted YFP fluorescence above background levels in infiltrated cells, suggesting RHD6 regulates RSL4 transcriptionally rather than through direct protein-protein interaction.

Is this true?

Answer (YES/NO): NO